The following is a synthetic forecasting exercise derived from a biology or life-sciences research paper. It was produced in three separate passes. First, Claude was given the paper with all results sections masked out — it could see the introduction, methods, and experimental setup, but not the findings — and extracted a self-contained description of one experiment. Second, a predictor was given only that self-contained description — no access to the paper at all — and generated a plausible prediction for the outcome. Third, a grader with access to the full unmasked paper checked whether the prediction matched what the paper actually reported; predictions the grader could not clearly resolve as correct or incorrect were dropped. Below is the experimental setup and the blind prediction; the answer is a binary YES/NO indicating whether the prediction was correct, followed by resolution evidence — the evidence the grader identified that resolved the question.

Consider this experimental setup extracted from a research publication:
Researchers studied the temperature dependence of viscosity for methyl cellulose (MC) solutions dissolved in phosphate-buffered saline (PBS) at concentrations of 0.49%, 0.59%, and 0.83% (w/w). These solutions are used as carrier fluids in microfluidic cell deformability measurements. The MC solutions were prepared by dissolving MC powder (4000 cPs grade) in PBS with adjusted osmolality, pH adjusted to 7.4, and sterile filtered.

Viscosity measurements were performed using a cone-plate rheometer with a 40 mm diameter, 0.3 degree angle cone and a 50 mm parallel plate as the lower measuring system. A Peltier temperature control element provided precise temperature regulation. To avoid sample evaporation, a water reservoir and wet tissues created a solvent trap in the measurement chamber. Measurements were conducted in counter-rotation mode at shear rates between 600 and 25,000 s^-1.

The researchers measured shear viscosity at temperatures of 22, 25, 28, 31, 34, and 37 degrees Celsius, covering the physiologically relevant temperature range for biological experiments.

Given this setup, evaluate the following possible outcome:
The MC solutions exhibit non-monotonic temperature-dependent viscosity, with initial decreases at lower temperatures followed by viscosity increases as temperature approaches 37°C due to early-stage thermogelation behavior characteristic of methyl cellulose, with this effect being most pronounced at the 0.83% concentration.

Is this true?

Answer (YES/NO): NO